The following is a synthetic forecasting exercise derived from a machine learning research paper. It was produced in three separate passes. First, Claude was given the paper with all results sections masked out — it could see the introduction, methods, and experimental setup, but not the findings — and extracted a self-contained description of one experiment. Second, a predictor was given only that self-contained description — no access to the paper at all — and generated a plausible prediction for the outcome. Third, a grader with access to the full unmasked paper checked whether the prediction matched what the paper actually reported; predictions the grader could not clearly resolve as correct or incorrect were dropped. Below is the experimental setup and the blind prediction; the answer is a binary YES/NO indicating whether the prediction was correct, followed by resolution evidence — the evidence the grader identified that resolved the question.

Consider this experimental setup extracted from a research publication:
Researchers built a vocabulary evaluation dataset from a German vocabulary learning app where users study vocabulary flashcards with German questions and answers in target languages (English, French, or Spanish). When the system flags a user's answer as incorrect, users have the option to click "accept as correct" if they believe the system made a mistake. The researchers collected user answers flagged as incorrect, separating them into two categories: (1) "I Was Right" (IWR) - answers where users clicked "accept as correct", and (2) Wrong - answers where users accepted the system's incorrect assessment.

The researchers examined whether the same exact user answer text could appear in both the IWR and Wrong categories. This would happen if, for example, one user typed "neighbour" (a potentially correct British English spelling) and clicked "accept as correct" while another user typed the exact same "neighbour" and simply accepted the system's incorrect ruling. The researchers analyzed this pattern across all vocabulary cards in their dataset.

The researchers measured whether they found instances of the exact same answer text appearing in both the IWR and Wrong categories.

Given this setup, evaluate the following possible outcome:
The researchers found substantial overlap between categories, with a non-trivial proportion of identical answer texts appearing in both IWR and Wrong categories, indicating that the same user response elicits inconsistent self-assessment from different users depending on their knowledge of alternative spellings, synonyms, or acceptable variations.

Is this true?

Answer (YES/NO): YES